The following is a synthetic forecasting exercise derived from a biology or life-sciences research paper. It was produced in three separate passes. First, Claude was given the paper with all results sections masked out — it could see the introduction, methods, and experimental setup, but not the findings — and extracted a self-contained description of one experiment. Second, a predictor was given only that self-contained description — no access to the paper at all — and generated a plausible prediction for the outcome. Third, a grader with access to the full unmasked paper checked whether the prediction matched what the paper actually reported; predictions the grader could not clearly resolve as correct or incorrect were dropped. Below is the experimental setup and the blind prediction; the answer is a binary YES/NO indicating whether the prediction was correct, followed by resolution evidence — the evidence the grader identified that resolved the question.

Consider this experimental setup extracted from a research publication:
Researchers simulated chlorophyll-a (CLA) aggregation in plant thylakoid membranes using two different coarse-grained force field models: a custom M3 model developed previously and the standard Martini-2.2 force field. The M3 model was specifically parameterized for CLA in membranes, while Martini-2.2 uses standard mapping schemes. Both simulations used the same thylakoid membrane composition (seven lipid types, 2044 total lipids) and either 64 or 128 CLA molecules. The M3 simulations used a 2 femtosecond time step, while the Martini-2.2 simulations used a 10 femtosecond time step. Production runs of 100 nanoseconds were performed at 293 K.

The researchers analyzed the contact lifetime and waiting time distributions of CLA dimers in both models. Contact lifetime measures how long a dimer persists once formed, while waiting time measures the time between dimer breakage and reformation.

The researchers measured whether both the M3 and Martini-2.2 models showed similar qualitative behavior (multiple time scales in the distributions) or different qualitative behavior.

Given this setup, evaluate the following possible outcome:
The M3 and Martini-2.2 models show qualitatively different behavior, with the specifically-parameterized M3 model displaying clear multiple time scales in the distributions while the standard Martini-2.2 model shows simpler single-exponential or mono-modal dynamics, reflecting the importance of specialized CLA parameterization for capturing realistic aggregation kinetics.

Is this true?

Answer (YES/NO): NO